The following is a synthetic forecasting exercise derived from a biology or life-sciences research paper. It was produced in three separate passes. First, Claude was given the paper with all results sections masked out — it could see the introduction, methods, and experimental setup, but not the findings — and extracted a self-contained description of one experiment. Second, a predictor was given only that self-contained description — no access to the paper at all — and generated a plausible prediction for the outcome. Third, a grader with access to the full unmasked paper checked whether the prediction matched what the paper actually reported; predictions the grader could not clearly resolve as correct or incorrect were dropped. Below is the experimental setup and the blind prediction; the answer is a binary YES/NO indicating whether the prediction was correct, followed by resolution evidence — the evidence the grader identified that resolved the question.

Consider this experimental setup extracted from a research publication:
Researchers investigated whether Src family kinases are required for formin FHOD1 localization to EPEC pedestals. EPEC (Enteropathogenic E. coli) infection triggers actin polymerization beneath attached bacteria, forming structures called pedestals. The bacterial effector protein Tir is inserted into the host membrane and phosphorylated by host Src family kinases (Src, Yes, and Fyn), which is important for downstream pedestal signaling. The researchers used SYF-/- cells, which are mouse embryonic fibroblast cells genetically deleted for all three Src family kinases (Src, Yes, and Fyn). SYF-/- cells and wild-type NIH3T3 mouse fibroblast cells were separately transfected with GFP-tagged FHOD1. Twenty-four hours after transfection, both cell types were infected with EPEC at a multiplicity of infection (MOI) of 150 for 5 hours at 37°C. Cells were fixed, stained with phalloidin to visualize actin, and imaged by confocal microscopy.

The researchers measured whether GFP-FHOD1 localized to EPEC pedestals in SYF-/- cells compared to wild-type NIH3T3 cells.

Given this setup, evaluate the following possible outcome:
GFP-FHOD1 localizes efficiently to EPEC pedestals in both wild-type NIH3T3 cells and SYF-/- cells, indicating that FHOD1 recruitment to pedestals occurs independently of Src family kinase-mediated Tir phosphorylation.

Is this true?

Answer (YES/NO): NO